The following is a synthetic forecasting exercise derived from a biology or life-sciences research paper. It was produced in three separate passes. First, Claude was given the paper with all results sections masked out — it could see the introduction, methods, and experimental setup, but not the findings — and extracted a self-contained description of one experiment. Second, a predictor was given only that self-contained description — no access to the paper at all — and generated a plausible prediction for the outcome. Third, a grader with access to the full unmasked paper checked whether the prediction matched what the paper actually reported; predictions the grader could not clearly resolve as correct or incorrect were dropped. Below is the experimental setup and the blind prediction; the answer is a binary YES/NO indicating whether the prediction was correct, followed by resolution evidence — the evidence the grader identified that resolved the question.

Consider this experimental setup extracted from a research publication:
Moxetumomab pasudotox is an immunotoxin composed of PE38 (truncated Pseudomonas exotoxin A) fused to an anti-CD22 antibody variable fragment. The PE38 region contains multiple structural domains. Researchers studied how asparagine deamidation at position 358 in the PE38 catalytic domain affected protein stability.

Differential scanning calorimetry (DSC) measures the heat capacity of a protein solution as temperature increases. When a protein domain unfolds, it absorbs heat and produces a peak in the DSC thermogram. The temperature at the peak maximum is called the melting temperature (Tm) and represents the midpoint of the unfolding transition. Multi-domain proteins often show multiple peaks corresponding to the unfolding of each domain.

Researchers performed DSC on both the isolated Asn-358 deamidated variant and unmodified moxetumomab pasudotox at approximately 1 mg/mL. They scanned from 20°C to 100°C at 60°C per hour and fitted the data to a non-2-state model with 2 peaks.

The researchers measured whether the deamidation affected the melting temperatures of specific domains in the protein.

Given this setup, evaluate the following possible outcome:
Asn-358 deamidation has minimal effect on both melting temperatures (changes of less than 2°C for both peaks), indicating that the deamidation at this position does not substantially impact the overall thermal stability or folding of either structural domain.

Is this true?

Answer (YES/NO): NO